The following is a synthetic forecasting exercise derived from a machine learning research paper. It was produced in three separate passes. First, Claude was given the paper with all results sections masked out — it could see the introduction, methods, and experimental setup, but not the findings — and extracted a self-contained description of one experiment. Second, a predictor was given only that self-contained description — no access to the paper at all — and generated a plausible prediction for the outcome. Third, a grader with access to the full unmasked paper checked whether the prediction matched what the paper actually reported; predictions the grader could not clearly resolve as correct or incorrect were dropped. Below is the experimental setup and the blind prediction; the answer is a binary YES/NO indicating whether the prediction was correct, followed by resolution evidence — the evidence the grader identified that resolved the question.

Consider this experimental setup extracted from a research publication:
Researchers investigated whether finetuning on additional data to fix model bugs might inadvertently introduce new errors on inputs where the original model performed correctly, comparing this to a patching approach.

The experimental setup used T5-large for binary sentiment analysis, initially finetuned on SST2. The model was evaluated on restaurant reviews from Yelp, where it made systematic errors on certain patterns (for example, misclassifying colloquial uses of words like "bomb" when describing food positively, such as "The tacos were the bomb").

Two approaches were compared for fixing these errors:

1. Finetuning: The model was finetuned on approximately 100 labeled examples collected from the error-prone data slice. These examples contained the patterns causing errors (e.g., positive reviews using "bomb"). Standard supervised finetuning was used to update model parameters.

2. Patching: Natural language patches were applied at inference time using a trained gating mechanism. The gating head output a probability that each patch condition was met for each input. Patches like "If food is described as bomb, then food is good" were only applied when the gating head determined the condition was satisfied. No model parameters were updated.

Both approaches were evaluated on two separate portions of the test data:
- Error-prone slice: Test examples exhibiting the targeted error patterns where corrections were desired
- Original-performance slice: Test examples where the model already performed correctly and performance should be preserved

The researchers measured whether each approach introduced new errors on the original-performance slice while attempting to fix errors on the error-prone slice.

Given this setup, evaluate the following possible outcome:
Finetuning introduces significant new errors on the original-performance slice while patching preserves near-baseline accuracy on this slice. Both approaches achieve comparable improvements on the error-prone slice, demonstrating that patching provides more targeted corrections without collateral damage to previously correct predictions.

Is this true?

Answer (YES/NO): YES